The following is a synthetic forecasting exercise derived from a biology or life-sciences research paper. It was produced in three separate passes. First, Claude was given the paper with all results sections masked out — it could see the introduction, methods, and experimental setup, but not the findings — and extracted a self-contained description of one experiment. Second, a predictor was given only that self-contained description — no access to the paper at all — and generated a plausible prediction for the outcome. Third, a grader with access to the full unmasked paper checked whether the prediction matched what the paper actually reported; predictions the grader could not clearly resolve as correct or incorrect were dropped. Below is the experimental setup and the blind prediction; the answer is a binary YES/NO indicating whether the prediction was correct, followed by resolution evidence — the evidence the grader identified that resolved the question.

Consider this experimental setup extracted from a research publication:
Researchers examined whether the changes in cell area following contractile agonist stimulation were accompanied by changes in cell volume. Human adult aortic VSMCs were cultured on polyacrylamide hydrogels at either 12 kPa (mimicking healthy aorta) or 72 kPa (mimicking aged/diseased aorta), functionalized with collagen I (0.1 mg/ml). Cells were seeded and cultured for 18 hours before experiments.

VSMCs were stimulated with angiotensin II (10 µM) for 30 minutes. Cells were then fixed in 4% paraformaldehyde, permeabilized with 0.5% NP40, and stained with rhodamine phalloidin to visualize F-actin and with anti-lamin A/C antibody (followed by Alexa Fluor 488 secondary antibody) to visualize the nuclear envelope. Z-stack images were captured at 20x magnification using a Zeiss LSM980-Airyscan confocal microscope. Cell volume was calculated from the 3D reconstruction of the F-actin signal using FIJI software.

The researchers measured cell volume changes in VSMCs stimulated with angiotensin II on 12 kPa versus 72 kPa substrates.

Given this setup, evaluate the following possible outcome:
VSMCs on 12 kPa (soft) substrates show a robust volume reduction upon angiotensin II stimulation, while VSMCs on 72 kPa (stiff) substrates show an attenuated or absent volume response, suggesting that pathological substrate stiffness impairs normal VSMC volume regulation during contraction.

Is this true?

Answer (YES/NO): NO